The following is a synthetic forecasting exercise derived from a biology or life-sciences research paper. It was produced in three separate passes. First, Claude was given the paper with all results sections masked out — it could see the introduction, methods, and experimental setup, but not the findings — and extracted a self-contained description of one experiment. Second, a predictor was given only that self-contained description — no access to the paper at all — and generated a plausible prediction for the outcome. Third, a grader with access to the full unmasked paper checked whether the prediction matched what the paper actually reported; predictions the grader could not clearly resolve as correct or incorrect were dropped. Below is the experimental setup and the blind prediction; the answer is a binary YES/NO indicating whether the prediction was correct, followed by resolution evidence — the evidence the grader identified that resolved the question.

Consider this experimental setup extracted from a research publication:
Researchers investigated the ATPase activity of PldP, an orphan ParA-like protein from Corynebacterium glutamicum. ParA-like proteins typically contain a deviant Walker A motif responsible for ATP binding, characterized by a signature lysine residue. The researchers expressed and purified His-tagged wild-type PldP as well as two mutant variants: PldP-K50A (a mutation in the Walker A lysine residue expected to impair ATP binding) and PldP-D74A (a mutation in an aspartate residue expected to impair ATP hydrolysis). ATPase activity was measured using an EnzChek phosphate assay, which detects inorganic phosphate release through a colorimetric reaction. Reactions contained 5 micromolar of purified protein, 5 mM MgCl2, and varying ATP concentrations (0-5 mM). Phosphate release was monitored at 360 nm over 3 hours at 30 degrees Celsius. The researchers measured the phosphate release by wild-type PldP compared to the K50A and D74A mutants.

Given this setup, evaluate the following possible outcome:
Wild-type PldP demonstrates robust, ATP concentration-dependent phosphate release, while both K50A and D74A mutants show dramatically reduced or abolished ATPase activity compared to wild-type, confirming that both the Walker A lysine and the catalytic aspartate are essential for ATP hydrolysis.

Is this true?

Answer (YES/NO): NO